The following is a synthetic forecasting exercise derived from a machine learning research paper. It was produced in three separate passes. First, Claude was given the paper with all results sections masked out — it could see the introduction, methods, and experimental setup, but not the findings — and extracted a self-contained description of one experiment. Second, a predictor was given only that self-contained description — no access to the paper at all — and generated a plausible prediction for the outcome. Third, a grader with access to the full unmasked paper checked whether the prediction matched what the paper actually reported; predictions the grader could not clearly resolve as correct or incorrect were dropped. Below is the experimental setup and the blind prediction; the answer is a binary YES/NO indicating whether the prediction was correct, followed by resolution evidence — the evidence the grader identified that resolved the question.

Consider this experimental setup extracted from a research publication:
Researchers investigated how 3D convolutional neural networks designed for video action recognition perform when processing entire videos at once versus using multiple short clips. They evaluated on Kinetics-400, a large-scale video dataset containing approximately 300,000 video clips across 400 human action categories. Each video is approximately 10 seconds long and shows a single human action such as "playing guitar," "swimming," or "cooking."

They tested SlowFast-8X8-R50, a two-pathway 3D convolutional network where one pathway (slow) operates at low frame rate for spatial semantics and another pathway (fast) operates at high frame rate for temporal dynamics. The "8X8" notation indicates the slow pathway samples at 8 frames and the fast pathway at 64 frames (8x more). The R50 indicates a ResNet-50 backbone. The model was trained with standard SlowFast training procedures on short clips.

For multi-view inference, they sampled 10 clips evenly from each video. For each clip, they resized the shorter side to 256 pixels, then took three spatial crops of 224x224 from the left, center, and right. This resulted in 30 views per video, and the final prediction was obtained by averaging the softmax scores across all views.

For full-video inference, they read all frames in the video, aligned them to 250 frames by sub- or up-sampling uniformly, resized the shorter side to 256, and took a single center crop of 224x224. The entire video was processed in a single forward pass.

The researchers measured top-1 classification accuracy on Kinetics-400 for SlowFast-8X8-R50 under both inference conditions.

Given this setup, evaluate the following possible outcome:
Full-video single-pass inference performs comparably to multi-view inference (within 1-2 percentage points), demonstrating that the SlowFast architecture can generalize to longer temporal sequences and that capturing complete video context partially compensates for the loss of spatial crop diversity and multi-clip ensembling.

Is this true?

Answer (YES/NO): NO